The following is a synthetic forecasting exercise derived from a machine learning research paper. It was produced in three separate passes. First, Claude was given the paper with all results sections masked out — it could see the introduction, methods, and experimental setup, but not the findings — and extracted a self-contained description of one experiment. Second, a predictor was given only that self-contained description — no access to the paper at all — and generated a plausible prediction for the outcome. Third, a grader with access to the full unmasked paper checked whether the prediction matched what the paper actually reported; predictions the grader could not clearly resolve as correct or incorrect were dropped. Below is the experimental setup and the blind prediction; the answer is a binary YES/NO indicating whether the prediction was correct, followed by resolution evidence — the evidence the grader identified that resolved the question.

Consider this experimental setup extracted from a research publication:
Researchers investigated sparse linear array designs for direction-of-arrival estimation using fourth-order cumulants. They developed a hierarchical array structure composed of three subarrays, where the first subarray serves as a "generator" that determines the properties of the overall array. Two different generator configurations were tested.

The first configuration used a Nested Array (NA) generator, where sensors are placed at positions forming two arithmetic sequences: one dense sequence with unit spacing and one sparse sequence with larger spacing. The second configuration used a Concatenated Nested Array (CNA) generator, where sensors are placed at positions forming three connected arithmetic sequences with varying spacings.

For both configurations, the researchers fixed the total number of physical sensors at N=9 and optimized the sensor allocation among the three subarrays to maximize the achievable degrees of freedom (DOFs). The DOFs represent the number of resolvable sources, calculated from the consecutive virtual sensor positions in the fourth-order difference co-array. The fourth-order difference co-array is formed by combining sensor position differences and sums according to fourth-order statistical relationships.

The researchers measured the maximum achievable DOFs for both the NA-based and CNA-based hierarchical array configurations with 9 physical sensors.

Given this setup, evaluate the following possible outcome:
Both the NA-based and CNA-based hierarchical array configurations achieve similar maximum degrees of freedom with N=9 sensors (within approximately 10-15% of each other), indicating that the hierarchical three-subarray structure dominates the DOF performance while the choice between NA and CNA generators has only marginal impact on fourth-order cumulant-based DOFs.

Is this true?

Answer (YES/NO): YES